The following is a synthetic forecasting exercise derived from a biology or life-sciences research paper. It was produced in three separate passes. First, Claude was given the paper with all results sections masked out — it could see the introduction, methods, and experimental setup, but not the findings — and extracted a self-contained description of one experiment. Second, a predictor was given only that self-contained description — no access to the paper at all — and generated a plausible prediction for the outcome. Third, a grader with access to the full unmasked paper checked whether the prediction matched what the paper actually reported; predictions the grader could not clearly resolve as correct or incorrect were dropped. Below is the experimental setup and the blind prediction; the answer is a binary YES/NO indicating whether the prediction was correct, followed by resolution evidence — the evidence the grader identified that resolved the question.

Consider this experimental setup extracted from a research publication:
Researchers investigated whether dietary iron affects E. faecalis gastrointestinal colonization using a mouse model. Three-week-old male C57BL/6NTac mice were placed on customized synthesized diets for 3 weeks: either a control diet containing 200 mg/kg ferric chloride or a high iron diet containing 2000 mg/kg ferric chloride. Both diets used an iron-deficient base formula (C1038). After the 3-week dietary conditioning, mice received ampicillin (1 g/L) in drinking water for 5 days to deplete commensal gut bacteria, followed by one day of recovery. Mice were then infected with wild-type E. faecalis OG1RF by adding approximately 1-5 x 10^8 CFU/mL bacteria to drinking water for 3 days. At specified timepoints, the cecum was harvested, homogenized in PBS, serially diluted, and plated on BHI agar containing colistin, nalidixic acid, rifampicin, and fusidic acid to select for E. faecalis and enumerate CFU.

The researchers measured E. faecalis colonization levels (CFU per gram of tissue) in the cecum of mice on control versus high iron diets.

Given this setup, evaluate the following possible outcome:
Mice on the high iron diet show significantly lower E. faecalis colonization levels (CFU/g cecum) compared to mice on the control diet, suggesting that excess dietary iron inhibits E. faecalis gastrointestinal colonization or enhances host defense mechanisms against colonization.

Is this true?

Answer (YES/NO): NO